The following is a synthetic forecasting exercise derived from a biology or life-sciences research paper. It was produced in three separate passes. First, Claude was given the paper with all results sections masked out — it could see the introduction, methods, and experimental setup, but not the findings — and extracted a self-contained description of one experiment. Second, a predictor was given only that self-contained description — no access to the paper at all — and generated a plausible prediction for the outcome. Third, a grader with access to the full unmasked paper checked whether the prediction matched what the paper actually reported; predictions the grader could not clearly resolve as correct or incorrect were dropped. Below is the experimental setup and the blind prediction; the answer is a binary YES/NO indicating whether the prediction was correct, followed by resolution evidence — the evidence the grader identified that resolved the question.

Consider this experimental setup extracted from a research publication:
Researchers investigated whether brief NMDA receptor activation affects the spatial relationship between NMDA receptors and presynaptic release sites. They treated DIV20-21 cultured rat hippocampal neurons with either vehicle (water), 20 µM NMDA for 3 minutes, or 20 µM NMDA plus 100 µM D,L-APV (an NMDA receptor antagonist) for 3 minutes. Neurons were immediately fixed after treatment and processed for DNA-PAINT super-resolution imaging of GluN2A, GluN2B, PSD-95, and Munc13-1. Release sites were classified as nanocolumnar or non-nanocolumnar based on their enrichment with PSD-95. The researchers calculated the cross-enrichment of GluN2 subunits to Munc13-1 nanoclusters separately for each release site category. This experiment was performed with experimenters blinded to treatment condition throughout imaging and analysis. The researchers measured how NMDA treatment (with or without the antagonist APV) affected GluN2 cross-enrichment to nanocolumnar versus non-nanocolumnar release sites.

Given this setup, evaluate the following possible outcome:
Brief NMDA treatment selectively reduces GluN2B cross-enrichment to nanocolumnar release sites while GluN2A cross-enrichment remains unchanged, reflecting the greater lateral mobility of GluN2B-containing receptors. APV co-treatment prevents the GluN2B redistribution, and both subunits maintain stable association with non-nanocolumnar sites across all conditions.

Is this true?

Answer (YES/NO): NO